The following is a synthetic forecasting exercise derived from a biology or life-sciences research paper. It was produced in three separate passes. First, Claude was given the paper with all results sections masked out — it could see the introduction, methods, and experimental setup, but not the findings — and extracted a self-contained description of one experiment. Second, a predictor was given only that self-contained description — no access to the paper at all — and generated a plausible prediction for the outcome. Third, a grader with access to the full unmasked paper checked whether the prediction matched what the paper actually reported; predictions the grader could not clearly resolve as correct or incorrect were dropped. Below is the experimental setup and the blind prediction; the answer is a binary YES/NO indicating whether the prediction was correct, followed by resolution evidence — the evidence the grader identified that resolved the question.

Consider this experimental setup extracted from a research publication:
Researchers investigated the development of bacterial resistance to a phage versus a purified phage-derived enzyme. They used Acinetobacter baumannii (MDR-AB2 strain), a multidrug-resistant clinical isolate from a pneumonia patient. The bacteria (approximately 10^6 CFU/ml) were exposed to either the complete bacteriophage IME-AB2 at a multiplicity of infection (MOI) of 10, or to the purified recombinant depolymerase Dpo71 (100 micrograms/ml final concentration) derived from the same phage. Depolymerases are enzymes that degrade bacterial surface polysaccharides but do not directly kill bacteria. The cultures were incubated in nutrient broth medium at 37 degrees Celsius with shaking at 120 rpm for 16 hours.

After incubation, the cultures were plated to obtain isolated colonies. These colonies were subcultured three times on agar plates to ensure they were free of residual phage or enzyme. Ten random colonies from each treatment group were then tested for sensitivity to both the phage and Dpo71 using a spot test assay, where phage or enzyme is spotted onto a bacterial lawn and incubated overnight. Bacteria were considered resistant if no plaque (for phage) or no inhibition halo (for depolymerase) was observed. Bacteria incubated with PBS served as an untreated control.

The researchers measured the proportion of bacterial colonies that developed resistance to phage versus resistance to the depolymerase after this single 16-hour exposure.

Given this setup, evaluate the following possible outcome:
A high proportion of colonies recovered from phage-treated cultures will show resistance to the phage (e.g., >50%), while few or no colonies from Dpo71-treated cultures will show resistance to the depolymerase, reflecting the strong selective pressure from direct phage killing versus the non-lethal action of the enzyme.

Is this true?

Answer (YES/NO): YES